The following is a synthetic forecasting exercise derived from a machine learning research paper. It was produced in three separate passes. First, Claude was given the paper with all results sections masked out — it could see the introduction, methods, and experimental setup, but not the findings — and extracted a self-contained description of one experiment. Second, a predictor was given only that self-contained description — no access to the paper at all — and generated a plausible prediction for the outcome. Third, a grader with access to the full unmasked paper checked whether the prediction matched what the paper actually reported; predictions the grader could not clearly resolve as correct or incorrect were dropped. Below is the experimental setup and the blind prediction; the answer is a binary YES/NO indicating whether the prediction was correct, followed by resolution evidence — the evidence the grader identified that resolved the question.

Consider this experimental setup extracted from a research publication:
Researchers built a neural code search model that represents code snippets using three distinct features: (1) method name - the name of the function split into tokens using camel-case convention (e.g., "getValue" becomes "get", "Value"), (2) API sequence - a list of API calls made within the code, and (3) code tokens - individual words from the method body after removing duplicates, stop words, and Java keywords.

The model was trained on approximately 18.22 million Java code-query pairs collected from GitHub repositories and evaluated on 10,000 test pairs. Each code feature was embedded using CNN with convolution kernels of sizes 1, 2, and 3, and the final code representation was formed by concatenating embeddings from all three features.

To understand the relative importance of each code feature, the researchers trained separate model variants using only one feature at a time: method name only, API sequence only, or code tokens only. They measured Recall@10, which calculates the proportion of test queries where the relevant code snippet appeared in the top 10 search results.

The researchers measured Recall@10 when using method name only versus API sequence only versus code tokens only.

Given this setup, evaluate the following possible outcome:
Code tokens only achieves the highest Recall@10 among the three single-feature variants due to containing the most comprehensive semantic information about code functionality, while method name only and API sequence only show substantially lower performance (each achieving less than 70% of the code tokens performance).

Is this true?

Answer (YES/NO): NO